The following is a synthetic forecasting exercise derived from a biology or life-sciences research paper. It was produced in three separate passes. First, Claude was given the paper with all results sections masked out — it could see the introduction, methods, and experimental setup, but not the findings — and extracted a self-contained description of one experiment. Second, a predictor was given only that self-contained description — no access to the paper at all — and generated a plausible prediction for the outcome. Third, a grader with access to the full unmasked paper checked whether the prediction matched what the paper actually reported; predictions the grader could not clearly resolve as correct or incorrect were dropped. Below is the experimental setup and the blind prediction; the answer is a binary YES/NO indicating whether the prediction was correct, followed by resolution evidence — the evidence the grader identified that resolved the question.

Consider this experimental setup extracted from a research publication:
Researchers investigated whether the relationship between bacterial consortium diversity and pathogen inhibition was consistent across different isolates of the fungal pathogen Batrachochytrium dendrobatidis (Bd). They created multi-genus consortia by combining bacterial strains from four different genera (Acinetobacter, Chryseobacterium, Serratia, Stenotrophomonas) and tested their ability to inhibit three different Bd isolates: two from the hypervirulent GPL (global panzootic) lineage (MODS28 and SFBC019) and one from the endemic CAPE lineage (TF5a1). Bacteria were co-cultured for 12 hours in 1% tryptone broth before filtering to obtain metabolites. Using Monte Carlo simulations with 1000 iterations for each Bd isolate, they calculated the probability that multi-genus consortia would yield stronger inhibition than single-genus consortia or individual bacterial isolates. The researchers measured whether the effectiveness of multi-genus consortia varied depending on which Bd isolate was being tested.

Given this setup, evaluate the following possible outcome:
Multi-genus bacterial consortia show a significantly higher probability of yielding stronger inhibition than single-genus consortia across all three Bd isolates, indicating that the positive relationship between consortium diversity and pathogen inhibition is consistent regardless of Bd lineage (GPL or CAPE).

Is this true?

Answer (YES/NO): NO